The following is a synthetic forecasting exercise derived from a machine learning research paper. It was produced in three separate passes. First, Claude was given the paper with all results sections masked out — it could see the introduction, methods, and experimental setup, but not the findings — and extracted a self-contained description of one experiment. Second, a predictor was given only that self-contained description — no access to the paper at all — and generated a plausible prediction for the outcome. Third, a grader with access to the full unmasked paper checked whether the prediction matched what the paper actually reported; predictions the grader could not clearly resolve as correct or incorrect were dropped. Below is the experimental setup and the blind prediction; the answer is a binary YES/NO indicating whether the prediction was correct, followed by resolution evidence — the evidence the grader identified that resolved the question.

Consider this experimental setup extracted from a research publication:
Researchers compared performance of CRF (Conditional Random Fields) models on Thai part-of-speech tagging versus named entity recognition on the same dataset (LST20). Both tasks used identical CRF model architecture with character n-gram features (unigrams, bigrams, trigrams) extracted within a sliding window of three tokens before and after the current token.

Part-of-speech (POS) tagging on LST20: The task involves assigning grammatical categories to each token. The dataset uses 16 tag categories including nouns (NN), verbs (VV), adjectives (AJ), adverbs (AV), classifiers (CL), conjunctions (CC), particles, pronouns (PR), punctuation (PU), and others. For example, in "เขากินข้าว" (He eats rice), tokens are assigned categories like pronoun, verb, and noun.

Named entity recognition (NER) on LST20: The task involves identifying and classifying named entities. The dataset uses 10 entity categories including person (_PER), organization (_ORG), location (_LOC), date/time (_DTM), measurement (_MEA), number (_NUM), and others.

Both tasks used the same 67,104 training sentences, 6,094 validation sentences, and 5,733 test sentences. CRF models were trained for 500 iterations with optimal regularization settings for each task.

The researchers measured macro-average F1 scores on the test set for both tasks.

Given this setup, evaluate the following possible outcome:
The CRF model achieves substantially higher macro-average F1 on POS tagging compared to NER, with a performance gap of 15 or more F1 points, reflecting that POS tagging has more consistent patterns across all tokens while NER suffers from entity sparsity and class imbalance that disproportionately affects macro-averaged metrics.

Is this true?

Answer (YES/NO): NO